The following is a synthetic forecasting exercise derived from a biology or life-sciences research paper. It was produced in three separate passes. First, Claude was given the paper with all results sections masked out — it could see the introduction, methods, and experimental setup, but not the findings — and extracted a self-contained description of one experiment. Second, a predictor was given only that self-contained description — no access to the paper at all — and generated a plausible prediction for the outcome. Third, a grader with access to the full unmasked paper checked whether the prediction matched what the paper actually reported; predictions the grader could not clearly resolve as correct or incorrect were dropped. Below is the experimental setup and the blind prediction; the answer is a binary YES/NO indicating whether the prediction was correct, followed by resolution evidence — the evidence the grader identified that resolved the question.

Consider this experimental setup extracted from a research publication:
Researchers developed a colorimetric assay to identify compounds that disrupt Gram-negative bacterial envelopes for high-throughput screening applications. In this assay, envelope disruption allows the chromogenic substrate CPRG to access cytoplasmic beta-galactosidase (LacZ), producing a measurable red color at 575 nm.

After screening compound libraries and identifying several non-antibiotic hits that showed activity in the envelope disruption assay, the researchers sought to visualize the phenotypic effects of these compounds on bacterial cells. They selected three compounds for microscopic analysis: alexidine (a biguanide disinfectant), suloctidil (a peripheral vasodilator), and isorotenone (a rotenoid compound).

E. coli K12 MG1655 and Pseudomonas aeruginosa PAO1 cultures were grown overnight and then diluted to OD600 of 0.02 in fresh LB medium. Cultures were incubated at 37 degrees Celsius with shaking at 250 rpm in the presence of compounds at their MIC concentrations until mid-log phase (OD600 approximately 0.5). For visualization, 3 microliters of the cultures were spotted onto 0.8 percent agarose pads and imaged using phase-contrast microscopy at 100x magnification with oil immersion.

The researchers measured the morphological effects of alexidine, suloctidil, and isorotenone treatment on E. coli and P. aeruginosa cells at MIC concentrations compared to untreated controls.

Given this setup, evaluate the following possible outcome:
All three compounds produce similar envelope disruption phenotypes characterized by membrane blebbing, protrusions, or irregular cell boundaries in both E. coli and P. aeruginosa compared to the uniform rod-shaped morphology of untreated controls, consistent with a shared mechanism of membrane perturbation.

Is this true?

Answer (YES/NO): NO